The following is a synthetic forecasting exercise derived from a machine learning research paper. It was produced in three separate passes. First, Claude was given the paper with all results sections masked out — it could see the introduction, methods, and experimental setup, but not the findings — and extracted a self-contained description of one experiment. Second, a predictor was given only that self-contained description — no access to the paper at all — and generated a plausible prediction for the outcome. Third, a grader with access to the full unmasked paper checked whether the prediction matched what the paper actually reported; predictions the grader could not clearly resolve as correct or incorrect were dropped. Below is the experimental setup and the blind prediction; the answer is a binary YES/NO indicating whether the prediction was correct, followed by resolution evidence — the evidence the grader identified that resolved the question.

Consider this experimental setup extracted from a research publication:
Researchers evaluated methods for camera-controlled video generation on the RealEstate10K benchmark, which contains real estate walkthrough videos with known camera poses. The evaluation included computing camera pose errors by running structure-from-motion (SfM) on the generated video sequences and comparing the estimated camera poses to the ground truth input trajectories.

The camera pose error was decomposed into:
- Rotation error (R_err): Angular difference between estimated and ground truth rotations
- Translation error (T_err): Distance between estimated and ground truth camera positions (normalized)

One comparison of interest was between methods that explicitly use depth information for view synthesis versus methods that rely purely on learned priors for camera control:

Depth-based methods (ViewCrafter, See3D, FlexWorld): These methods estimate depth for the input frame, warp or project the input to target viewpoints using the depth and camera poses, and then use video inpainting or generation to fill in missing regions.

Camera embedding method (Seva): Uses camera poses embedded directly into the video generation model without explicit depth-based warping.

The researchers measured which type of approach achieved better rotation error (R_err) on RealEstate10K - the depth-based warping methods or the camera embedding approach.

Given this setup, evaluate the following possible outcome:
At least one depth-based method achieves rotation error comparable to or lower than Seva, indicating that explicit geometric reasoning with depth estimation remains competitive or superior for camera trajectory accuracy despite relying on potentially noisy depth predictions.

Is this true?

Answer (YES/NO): YES